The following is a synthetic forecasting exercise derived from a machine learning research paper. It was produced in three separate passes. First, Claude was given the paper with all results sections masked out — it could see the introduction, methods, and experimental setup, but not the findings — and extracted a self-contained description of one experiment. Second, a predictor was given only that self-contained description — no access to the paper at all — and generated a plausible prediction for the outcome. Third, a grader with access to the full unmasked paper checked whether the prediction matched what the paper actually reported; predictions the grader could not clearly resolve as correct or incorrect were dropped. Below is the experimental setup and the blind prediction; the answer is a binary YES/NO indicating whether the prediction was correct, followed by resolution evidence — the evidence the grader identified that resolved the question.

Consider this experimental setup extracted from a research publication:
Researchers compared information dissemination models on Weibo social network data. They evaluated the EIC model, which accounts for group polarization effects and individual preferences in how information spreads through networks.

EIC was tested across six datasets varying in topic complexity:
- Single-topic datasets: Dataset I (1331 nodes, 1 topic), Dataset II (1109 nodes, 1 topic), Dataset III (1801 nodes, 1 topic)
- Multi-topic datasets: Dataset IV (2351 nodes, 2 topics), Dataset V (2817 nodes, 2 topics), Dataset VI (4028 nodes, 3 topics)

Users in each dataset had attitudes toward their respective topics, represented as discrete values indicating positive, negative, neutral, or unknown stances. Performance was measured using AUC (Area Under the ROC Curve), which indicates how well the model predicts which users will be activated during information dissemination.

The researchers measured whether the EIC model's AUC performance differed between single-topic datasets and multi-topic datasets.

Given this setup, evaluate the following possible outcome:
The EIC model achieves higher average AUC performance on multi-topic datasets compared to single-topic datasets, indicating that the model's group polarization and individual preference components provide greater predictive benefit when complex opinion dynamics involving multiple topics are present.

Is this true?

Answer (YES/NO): NO